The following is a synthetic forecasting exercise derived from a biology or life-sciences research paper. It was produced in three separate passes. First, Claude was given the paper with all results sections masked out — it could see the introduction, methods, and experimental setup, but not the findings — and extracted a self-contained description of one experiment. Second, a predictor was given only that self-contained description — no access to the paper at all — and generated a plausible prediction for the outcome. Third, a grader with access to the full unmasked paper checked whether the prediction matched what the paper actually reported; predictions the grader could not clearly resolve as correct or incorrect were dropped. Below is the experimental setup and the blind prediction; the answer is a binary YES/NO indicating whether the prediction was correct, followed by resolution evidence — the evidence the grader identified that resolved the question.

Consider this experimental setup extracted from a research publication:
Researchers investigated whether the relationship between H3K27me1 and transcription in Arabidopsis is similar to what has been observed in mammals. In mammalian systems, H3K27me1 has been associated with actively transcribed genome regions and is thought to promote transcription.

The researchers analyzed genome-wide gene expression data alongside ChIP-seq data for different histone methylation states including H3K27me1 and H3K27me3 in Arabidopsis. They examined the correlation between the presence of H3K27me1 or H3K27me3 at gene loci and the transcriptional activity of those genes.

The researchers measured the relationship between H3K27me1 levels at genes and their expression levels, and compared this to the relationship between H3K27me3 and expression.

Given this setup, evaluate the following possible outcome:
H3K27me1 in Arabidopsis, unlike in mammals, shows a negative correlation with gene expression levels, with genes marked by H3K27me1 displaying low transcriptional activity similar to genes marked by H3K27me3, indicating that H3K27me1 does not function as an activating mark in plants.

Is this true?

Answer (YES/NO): NO